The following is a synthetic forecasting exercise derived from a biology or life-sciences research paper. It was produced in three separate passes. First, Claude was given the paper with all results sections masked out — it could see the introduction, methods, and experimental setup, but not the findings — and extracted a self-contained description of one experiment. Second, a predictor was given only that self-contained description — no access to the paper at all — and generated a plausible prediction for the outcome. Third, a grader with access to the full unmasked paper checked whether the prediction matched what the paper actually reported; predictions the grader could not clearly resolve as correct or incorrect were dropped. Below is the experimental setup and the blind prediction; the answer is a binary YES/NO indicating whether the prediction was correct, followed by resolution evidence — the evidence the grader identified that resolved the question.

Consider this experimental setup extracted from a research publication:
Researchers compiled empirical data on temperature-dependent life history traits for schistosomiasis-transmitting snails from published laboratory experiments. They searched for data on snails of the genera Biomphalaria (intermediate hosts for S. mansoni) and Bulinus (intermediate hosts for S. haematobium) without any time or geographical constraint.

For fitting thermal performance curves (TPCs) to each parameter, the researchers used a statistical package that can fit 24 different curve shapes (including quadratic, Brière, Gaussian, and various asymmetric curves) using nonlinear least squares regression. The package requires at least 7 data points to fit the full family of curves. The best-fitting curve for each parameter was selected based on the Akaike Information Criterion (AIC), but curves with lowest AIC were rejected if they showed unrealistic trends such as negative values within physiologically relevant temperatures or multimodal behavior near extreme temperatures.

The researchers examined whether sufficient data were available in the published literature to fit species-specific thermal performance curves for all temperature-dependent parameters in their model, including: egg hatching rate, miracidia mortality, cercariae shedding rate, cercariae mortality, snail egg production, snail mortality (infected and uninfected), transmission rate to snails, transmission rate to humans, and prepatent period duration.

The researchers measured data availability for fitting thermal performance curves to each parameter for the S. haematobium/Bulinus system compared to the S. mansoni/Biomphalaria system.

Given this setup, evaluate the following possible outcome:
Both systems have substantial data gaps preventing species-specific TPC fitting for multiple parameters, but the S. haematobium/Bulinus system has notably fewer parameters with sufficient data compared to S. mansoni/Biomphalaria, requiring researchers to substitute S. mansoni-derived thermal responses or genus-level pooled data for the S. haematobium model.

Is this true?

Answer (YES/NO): YES